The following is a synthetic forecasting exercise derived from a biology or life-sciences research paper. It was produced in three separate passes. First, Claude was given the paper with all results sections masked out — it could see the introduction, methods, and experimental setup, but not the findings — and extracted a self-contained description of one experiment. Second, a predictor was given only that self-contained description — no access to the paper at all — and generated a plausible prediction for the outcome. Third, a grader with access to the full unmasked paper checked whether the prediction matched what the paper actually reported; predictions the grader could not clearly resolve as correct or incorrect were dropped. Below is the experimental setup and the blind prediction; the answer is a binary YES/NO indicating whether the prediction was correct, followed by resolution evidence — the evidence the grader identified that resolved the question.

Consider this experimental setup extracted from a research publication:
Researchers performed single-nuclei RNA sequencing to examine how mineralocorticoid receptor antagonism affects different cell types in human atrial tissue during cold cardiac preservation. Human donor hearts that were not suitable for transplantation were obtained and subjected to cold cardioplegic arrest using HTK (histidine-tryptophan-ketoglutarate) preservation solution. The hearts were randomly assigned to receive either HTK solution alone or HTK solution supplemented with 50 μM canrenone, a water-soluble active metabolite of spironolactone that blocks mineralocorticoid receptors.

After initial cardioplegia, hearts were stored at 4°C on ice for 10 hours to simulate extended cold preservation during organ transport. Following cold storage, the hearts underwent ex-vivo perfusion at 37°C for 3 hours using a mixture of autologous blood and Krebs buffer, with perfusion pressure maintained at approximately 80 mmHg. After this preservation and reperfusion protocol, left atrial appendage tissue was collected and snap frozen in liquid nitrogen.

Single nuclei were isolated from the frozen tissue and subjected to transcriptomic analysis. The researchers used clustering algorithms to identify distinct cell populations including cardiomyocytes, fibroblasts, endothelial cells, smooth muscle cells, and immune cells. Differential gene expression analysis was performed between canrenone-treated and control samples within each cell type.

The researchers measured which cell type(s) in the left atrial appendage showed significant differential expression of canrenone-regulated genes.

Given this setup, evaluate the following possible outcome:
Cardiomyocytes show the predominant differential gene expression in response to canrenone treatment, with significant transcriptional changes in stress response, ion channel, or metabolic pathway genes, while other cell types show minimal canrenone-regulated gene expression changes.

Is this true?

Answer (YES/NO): NO